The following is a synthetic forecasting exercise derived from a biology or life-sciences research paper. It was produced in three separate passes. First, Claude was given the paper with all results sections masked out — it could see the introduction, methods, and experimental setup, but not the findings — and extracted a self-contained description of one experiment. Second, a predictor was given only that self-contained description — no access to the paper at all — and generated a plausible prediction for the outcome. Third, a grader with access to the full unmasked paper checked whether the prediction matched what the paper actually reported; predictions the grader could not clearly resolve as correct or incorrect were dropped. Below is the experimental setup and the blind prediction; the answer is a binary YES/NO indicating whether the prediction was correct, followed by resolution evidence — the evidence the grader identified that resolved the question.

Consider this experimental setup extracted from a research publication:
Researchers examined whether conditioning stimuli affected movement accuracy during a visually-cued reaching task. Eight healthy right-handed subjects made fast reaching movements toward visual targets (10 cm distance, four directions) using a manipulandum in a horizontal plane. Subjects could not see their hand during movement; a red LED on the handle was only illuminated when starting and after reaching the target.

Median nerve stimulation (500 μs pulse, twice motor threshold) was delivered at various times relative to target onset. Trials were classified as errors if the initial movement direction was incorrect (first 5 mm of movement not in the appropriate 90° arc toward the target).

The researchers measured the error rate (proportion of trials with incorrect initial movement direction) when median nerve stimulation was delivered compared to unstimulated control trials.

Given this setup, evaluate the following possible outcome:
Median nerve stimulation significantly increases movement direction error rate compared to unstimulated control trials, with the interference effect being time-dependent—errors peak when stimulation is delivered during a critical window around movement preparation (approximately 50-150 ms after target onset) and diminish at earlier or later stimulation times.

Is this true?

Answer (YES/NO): NO